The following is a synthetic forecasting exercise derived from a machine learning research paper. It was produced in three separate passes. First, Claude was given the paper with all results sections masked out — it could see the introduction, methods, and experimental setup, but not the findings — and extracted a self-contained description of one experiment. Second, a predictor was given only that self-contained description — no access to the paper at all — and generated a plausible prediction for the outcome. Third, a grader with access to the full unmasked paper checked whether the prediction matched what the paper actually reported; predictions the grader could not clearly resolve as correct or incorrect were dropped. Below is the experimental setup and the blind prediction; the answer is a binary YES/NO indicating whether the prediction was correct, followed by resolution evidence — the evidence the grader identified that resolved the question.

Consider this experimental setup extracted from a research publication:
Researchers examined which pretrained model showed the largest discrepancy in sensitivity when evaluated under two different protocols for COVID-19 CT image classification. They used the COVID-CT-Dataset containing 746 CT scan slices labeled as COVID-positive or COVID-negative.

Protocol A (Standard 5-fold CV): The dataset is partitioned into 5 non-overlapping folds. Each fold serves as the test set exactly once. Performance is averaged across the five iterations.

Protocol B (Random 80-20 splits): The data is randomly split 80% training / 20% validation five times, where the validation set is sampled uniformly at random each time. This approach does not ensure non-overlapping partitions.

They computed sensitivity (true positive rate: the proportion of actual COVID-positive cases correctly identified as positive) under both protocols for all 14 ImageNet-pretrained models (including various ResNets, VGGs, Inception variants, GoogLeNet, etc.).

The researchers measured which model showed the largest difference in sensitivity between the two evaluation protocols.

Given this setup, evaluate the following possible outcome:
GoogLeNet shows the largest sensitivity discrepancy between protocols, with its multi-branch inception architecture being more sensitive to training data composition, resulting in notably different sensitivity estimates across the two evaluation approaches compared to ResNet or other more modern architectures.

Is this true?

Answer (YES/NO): NO